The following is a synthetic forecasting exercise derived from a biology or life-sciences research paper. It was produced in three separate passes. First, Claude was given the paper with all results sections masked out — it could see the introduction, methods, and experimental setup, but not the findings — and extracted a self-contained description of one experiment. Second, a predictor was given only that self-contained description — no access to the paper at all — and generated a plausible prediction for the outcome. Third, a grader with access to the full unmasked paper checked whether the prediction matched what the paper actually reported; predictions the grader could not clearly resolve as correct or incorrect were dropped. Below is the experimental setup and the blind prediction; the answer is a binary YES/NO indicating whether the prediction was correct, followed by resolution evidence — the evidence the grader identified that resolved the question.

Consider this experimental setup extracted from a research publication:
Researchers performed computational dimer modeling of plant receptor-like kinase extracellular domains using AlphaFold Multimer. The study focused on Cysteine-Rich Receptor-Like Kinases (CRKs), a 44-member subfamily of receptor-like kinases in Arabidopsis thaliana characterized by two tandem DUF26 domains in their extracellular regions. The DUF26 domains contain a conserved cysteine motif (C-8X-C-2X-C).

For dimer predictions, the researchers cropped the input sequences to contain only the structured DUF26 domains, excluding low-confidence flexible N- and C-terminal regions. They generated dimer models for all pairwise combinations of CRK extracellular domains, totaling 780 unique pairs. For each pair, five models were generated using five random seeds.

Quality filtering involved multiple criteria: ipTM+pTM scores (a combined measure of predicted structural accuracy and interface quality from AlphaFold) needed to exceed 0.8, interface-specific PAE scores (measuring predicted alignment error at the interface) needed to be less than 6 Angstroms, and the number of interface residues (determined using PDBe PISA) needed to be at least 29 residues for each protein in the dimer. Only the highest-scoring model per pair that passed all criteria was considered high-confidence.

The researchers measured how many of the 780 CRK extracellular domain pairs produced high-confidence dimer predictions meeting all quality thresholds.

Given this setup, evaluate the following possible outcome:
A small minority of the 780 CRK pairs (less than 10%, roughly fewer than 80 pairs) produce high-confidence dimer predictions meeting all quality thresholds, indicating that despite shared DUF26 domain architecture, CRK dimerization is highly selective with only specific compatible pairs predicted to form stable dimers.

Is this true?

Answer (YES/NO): NO